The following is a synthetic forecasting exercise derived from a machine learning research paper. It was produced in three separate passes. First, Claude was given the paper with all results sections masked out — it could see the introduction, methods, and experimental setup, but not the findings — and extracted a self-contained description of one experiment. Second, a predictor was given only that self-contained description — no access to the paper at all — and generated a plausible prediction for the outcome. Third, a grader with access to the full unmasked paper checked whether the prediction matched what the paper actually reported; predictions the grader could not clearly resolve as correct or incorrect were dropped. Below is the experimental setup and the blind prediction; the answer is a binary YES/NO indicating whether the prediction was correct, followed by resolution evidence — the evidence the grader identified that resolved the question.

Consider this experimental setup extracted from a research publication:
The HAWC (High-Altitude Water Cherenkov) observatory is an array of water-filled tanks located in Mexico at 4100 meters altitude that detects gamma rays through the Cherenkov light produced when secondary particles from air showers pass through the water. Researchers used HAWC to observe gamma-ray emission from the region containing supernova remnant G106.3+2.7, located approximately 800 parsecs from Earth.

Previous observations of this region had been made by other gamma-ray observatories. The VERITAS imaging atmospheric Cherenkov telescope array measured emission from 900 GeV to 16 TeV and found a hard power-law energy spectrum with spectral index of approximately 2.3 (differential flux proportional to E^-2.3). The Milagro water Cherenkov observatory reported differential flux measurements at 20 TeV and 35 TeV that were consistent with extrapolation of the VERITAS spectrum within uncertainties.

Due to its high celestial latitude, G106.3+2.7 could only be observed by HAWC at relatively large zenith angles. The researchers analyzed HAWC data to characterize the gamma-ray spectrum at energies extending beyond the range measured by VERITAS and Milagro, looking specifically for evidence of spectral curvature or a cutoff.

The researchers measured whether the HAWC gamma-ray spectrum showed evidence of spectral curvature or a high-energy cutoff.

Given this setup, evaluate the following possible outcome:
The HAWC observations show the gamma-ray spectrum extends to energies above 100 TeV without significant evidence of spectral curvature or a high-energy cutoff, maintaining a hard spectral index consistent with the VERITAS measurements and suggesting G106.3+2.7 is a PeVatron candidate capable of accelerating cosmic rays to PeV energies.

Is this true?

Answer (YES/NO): YES